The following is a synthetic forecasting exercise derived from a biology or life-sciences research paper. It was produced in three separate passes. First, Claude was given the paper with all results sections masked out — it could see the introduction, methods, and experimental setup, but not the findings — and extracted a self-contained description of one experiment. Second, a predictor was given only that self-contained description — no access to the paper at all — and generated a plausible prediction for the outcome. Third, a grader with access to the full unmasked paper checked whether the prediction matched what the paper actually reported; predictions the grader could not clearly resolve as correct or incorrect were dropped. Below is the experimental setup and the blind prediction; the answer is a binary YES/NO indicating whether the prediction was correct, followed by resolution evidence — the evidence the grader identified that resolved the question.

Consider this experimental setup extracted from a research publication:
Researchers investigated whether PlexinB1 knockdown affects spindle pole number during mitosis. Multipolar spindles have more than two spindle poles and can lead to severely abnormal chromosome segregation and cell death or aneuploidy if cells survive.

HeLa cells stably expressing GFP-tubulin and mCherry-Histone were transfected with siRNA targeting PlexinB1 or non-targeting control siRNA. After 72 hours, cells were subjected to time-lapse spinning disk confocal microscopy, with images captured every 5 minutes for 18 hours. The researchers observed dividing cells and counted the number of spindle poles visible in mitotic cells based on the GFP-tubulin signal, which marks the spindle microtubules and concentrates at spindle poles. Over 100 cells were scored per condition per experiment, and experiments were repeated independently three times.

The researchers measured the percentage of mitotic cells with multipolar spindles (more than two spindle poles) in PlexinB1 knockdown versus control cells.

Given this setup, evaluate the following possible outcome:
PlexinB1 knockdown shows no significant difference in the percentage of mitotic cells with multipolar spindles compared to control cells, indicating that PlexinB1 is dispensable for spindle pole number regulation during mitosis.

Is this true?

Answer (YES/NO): NO